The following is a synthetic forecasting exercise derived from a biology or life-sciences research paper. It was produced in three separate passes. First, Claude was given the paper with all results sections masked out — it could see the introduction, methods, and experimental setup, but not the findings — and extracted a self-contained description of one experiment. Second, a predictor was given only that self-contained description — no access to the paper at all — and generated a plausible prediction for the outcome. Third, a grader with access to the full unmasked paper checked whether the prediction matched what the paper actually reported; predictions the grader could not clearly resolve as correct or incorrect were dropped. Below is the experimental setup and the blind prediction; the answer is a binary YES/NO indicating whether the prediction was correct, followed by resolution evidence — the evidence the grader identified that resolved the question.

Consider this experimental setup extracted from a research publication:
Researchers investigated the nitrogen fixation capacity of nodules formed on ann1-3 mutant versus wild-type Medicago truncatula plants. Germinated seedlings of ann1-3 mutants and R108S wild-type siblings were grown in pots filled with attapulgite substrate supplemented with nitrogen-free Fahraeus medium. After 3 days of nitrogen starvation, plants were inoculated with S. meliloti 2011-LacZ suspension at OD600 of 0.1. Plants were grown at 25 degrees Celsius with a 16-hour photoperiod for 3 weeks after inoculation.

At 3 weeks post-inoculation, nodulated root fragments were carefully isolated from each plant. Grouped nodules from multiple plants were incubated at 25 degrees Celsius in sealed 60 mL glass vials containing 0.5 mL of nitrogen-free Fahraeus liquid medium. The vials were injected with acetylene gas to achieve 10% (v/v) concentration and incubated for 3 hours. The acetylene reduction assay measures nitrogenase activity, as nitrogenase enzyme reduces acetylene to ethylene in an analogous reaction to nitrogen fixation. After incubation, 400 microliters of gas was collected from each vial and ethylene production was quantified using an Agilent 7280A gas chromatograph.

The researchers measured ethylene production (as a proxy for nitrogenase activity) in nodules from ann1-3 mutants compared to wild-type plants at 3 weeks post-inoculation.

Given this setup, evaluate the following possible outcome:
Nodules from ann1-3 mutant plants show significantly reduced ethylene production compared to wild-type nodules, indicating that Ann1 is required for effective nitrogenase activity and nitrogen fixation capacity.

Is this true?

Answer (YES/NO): YES